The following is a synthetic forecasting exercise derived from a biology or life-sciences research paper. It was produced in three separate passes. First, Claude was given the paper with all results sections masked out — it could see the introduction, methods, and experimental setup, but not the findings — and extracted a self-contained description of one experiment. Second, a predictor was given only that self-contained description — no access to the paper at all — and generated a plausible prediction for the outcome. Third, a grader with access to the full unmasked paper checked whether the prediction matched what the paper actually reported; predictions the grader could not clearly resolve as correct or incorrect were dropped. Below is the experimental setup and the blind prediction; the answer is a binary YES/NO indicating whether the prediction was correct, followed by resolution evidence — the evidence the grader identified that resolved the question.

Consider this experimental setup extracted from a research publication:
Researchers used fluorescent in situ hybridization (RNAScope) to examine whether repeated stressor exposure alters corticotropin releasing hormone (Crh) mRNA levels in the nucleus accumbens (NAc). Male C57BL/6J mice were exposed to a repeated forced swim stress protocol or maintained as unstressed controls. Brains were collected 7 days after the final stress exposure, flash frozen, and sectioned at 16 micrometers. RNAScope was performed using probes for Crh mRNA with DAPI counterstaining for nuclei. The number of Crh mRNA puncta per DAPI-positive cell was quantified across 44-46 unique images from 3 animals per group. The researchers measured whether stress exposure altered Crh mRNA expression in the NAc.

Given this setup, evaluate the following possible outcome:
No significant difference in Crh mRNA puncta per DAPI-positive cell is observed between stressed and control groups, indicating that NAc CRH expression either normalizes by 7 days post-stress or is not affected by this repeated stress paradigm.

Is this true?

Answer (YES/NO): NO